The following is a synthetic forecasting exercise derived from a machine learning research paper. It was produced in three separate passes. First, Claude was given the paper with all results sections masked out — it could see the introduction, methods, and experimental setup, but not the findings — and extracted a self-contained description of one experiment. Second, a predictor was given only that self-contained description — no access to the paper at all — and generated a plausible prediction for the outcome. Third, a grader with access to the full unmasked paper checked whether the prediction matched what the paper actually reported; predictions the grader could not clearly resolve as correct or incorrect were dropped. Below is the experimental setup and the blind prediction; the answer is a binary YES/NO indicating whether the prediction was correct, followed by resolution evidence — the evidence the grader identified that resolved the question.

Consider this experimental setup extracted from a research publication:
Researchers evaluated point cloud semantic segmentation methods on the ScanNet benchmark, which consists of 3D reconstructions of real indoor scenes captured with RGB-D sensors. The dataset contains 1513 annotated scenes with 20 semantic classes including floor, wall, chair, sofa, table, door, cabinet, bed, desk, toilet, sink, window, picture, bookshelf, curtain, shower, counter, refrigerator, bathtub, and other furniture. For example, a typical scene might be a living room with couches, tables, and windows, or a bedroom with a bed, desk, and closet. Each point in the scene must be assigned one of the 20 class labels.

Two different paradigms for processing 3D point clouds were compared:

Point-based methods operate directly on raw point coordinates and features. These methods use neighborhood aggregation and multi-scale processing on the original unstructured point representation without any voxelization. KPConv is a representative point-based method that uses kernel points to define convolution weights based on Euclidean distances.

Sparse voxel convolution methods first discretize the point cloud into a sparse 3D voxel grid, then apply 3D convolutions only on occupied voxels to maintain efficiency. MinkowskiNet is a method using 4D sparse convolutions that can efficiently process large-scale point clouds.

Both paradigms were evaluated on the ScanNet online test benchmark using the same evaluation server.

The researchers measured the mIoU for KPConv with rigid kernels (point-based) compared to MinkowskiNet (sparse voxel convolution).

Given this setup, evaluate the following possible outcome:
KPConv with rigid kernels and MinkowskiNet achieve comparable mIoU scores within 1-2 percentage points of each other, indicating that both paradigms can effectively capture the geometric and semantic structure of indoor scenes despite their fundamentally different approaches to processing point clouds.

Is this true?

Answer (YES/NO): NO